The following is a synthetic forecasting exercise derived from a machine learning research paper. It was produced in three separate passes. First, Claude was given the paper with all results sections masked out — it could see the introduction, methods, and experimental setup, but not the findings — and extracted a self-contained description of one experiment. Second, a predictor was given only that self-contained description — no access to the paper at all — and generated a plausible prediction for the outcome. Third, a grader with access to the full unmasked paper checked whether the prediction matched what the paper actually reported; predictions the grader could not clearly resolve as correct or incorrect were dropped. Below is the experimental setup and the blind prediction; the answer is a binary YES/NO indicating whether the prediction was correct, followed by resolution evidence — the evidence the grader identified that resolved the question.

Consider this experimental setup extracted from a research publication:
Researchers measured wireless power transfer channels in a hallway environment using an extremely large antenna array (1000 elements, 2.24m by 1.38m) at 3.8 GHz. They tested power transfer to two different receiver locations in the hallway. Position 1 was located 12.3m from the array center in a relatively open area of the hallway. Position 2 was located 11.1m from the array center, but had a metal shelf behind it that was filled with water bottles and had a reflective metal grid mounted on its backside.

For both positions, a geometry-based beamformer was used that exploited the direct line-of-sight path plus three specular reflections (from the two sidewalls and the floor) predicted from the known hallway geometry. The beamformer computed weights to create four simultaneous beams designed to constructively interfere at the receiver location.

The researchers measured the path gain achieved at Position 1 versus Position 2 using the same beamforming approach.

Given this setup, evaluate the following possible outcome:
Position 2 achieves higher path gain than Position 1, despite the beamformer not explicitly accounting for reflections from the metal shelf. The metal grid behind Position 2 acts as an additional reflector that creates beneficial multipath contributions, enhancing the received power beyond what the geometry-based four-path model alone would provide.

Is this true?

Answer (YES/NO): NO